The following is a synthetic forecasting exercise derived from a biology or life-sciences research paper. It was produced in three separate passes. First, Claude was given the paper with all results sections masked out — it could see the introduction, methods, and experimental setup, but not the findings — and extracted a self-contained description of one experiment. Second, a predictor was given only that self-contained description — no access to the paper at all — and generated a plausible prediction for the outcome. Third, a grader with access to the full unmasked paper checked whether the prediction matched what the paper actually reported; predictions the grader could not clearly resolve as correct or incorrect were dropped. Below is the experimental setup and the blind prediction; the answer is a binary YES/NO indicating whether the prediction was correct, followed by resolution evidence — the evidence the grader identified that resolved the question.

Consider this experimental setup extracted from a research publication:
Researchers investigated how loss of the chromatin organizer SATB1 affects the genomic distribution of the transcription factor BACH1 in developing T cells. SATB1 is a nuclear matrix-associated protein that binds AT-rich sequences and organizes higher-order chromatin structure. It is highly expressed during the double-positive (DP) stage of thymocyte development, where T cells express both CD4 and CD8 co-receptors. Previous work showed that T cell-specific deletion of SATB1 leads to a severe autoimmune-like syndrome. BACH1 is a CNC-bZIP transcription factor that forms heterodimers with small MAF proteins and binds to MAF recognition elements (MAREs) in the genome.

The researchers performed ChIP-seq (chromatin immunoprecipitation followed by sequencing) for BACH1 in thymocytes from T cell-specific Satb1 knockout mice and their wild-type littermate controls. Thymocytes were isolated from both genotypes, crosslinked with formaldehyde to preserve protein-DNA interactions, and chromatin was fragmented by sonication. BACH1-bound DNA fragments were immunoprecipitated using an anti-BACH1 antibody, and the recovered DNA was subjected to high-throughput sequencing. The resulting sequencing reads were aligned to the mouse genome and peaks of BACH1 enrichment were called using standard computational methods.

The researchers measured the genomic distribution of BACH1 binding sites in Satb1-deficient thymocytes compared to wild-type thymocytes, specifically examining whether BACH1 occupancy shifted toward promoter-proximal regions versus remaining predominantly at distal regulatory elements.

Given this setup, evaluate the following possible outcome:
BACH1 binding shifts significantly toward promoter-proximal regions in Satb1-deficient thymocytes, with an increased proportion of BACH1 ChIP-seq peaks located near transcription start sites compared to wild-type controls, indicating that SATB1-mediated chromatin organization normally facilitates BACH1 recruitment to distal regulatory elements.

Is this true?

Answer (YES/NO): NO